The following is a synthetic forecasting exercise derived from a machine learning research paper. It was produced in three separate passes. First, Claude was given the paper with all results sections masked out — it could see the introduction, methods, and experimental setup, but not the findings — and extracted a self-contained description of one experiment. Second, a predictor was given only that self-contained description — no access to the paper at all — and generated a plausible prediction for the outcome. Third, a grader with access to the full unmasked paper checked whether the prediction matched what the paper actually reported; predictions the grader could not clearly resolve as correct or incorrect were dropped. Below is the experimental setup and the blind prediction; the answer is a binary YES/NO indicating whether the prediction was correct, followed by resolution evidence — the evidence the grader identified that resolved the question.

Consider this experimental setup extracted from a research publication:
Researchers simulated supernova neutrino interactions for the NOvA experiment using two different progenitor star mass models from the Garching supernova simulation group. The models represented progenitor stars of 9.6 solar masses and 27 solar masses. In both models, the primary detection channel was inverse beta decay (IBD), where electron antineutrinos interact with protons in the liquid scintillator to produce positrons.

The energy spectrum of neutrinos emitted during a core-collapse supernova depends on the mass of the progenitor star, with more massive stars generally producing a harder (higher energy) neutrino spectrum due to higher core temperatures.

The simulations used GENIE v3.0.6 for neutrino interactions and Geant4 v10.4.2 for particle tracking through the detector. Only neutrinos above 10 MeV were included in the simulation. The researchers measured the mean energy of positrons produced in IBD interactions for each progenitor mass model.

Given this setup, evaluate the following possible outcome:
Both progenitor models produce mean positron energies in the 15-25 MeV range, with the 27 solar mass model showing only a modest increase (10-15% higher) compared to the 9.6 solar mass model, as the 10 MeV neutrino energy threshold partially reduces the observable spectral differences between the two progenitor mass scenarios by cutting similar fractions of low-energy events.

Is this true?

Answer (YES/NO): YES